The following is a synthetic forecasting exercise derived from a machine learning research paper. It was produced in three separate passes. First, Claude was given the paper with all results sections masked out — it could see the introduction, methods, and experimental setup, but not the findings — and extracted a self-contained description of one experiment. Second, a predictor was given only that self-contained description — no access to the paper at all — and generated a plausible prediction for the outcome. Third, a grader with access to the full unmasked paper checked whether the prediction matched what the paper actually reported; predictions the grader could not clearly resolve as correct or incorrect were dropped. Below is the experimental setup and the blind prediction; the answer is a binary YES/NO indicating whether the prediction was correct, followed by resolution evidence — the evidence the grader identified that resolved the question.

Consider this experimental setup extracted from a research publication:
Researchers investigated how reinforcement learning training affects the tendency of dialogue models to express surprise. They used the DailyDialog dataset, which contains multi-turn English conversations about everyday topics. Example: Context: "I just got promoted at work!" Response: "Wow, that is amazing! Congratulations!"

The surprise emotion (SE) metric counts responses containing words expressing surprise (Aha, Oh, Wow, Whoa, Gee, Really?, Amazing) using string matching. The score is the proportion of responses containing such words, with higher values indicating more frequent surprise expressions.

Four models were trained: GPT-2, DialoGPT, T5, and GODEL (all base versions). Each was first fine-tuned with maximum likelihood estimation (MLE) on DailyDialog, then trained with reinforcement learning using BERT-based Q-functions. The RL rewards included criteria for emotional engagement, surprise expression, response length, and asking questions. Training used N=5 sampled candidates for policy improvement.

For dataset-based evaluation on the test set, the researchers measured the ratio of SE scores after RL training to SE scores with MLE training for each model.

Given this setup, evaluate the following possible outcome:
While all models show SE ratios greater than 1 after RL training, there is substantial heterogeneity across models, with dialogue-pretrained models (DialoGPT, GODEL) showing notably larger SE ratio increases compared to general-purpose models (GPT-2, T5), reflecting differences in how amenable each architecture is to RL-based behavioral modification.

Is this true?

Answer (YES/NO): NO